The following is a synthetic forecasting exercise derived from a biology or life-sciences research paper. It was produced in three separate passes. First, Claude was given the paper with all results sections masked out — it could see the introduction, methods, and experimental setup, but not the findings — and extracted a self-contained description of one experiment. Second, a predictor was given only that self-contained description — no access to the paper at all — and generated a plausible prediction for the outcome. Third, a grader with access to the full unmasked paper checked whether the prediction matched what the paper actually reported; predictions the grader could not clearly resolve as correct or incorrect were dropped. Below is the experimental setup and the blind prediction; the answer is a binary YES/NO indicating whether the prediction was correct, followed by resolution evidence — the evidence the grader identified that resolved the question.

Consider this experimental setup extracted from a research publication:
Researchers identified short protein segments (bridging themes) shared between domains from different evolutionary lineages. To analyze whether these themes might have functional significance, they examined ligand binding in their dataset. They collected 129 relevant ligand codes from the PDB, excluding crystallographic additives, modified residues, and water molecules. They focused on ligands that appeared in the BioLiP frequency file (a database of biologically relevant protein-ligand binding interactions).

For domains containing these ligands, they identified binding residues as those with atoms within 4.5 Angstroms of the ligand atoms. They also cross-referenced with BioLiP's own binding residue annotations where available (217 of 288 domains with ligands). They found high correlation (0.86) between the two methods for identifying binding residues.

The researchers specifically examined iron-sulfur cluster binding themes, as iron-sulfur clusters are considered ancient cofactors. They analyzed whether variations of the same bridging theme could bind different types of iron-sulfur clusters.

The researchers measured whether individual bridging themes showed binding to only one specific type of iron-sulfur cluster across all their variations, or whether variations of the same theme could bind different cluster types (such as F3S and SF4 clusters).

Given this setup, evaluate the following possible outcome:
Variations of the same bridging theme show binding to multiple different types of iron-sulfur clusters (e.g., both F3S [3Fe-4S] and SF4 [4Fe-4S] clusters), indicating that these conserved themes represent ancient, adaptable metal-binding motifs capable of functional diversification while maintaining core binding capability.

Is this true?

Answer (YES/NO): YES